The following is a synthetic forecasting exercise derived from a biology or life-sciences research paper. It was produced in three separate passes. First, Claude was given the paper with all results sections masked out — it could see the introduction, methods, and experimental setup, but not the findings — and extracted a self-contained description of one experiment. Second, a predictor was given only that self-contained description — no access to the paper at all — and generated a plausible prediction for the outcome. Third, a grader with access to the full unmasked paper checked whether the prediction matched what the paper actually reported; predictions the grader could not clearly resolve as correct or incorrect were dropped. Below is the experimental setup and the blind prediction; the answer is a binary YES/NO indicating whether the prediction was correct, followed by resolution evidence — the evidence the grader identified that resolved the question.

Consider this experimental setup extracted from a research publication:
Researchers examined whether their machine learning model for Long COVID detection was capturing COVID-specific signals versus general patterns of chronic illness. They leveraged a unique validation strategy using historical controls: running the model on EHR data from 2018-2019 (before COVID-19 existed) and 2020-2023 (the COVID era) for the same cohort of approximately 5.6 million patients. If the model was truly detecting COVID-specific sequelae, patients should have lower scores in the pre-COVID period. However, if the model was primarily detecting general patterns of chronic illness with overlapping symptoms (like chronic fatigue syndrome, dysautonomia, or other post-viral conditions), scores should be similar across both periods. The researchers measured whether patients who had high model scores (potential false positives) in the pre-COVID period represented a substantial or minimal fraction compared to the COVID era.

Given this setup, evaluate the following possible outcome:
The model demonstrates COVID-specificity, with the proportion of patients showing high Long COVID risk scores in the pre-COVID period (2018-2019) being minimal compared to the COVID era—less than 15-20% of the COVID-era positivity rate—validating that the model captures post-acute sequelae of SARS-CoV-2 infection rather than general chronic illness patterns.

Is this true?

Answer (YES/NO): NO